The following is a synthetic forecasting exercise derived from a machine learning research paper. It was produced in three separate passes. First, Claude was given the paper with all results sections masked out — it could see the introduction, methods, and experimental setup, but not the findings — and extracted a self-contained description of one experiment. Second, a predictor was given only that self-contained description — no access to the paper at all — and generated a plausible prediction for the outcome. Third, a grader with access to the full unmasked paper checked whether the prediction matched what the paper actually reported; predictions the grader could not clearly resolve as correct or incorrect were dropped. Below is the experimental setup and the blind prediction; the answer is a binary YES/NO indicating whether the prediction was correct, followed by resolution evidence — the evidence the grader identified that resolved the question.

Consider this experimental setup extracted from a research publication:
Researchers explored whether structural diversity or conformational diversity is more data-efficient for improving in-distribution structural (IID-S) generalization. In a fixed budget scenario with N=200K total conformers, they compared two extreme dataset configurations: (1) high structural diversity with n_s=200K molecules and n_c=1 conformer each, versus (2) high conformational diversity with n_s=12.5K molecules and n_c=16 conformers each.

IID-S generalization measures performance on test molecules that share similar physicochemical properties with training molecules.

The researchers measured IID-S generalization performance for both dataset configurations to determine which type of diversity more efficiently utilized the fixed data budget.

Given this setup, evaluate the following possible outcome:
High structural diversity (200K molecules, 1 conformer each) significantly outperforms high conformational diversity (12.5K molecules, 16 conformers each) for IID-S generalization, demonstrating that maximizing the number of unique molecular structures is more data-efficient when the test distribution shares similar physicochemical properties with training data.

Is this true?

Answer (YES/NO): YES